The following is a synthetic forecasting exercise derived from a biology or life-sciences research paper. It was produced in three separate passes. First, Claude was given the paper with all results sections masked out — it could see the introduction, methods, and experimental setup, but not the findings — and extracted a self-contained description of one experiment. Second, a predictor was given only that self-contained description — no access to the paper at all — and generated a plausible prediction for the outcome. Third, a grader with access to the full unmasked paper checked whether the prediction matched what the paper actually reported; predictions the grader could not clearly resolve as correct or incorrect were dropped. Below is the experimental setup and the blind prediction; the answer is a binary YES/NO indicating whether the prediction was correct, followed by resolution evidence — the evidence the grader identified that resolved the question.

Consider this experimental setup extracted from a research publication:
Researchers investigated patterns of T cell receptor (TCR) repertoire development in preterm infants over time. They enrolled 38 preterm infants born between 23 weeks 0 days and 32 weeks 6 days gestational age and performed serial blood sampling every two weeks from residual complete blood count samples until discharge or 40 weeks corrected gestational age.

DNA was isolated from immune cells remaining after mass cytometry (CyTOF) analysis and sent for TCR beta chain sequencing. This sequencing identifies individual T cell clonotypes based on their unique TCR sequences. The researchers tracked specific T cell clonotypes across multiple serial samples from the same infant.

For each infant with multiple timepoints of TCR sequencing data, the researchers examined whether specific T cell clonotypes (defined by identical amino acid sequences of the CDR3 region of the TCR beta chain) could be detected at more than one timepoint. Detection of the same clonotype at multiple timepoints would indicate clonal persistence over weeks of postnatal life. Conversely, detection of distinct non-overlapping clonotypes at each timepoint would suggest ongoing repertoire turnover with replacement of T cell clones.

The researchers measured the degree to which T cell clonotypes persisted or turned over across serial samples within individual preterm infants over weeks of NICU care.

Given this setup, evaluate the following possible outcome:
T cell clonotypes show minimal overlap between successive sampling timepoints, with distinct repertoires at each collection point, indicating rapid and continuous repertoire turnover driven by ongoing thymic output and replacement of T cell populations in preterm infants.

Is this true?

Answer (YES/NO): NO